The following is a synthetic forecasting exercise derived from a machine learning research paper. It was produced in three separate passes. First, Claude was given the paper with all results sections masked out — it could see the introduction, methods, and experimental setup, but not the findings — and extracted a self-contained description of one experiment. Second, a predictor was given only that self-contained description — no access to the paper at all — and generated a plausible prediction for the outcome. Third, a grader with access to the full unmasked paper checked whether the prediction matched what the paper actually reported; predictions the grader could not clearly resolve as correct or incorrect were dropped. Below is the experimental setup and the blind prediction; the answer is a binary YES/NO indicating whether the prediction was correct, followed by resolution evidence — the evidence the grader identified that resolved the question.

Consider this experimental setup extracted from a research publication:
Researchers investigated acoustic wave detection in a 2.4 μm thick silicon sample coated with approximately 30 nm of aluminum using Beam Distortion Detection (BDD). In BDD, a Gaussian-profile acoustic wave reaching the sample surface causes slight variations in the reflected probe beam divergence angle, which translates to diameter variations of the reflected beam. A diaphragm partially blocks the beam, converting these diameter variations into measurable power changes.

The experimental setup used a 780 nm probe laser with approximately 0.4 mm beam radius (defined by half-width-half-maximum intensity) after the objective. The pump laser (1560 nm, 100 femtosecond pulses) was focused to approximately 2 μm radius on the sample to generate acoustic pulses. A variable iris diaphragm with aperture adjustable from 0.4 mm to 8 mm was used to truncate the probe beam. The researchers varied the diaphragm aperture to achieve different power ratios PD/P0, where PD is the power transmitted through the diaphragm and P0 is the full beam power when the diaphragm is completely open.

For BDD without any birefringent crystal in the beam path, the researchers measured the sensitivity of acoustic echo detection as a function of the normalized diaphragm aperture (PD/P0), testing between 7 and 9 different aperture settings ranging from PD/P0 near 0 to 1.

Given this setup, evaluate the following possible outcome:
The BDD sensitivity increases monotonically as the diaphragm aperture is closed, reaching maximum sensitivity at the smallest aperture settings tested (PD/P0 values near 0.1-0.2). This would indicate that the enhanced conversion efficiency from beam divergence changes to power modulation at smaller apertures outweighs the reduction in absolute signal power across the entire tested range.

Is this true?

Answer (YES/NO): NO